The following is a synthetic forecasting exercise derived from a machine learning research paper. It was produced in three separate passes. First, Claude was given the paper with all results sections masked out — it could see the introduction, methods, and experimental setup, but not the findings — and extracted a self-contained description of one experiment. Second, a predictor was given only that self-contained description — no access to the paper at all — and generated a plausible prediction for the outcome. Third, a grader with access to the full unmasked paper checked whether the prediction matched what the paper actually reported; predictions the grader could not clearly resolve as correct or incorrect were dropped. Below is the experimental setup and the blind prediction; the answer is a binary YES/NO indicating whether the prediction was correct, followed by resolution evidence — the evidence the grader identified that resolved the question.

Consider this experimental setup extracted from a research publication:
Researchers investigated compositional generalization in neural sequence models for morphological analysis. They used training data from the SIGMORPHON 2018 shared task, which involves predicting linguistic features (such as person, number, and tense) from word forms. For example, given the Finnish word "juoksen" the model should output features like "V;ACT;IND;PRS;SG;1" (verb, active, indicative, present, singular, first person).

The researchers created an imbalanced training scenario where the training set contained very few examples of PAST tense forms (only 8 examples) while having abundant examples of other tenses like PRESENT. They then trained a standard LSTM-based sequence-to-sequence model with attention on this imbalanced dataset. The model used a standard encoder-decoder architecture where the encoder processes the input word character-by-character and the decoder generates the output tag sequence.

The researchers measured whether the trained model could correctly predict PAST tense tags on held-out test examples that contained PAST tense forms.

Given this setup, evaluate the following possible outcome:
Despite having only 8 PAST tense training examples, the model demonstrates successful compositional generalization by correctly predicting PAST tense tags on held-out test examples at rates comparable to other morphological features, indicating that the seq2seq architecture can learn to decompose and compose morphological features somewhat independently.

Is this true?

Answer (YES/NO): NO